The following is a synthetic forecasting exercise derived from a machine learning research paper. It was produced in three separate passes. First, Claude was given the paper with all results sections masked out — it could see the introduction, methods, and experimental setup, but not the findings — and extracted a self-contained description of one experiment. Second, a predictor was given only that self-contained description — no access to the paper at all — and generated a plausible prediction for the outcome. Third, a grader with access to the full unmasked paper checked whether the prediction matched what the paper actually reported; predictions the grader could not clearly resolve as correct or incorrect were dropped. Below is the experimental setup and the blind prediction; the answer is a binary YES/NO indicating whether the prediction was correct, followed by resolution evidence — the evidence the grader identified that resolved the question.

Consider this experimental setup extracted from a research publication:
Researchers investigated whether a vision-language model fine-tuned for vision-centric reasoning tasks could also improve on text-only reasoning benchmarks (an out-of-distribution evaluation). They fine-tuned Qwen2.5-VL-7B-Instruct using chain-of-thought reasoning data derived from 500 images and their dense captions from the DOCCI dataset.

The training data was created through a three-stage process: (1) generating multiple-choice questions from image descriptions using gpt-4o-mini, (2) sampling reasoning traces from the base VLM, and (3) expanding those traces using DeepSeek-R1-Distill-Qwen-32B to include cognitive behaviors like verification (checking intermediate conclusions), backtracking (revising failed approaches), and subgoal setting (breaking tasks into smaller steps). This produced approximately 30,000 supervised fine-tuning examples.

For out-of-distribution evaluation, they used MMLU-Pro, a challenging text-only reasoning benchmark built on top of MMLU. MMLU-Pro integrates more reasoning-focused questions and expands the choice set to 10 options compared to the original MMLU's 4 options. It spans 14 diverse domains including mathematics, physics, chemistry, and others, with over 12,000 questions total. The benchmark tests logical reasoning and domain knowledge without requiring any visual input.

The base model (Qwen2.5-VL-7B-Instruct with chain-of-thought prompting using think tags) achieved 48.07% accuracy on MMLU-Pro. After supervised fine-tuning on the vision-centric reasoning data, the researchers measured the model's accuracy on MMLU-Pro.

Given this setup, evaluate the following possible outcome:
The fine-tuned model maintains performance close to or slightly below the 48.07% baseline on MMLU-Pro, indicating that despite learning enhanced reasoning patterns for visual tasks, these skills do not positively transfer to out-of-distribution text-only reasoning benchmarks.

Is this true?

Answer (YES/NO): NO